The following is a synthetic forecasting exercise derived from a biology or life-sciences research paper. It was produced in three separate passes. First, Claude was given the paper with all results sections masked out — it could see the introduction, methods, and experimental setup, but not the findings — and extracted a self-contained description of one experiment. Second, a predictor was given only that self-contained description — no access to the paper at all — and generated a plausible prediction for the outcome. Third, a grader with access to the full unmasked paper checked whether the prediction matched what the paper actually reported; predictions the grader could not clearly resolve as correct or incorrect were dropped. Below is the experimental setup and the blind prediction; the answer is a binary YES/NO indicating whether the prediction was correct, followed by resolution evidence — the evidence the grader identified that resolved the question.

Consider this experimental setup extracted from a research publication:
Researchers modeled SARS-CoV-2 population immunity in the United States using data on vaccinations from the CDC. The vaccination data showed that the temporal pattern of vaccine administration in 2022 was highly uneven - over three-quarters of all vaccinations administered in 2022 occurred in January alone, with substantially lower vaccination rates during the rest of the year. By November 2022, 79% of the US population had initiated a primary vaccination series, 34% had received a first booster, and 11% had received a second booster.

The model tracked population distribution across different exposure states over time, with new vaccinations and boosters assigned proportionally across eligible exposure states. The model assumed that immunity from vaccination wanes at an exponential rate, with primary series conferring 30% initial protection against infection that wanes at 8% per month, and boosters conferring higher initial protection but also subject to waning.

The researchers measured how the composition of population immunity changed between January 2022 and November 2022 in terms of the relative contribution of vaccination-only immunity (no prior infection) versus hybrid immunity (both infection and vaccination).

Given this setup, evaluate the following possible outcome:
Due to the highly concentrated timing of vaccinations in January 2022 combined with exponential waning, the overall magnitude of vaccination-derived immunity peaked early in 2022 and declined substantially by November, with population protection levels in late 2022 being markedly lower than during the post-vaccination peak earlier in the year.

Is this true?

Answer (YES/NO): NO